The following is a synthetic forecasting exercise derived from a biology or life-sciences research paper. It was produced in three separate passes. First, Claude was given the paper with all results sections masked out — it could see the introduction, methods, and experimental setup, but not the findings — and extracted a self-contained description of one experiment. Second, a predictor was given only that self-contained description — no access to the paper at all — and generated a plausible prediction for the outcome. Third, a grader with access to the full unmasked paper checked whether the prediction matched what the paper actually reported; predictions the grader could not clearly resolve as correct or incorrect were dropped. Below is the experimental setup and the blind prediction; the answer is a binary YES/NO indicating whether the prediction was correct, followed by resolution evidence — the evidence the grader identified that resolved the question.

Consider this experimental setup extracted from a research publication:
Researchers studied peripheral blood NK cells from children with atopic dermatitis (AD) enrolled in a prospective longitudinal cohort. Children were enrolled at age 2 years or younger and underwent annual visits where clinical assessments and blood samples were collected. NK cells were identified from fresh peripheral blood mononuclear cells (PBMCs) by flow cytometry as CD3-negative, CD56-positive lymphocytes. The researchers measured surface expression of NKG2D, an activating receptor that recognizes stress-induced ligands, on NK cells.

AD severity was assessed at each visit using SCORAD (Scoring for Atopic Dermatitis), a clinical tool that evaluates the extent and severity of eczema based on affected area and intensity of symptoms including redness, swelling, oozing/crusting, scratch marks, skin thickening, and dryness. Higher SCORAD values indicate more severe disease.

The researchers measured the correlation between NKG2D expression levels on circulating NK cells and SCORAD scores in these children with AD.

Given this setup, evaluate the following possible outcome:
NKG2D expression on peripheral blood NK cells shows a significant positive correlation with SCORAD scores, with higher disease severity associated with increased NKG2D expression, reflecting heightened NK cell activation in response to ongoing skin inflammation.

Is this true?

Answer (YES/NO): NO